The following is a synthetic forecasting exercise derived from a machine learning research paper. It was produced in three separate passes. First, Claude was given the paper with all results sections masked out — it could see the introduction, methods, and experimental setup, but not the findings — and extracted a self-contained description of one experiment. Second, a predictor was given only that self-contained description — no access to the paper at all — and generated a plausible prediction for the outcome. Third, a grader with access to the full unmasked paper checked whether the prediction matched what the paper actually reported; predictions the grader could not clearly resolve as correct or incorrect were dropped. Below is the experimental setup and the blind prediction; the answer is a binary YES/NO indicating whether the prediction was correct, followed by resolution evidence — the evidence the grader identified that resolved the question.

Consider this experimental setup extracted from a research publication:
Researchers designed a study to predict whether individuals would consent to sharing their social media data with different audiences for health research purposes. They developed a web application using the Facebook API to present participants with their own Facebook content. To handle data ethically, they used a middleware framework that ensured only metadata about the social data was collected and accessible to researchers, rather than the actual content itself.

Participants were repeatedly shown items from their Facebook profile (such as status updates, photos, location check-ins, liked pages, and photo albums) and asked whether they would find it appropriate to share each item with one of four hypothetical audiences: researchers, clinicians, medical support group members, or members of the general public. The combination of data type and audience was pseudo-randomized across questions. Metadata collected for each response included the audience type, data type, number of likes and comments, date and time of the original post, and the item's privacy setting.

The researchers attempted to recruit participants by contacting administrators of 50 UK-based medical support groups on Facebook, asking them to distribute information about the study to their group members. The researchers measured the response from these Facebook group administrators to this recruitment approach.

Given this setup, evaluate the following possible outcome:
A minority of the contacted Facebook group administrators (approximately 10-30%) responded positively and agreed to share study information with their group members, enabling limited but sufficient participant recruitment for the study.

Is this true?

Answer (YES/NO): NO